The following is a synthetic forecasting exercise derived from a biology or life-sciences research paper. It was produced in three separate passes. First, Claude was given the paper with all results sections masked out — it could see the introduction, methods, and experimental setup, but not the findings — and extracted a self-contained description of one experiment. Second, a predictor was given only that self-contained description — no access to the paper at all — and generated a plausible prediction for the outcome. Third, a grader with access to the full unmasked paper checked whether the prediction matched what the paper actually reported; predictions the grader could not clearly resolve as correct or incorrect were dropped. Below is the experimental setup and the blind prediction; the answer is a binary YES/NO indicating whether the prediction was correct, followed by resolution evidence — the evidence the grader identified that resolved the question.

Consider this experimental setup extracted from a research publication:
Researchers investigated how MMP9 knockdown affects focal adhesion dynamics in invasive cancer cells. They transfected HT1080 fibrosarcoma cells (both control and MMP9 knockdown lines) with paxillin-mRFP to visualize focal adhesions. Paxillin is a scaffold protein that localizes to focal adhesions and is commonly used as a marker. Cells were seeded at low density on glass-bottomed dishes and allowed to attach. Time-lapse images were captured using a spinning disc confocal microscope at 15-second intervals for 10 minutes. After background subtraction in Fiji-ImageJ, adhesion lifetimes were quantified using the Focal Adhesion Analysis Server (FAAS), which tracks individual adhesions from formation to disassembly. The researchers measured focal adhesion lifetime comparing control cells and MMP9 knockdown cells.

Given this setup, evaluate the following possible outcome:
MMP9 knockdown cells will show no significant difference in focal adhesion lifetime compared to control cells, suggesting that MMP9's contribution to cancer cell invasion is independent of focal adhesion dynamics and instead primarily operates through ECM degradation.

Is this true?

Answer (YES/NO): NO